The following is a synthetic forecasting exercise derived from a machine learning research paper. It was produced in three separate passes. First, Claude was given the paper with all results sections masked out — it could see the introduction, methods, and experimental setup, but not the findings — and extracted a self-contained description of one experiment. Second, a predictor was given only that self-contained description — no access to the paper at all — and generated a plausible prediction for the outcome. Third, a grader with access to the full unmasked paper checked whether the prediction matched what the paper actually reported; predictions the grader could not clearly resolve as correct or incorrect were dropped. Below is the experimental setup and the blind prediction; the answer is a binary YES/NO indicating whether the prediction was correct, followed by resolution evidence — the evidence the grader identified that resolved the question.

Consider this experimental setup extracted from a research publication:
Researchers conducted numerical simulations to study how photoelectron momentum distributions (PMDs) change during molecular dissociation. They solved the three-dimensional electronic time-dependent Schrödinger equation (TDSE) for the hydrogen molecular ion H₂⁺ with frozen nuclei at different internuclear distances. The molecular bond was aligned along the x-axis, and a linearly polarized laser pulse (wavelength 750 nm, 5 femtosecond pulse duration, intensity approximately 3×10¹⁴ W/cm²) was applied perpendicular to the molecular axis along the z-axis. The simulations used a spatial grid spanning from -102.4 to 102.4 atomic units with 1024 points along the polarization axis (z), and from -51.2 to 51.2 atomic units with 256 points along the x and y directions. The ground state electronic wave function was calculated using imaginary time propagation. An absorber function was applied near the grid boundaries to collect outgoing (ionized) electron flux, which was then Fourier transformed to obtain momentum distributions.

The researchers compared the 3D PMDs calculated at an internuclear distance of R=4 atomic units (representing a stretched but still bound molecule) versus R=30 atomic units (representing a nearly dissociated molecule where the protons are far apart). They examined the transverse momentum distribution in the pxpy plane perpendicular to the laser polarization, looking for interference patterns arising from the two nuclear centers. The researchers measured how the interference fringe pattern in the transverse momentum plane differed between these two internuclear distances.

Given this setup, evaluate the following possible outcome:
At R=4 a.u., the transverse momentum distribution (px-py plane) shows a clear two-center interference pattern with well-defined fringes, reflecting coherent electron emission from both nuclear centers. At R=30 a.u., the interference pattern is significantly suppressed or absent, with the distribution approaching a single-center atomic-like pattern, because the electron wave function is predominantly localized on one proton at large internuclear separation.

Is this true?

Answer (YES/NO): NO